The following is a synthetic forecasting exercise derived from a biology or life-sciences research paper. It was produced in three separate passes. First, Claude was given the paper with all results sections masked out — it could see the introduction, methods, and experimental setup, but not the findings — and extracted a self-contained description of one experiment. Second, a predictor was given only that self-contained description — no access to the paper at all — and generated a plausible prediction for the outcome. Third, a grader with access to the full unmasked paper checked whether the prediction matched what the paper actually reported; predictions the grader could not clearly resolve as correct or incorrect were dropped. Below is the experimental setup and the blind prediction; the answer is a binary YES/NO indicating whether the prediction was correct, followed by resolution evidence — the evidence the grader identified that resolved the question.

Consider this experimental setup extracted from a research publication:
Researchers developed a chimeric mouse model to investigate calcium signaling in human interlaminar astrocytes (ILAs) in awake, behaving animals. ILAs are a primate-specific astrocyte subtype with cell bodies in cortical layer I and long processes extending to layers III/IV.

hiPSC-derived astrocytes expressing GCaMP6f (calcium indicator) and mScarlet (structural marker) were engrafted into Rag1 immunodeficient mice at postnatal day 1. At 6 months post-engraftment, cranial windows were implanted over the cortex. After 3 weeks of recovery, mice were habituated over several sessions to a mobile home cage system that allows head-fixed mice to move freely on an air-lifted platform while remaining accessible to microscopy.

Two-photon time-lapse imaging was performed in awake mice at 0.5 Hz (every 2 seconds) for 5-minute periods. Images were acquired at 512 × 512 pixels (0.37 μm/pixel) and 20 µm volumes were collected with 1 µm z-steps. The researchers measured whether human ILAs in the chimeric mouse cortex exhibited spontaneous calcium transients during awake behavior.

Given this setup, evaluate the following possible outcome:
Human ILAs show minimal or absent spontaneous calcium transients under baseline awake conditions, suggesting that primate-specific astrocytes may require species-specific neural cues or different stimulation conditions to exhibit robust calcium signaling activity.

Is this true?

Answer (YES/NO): NO